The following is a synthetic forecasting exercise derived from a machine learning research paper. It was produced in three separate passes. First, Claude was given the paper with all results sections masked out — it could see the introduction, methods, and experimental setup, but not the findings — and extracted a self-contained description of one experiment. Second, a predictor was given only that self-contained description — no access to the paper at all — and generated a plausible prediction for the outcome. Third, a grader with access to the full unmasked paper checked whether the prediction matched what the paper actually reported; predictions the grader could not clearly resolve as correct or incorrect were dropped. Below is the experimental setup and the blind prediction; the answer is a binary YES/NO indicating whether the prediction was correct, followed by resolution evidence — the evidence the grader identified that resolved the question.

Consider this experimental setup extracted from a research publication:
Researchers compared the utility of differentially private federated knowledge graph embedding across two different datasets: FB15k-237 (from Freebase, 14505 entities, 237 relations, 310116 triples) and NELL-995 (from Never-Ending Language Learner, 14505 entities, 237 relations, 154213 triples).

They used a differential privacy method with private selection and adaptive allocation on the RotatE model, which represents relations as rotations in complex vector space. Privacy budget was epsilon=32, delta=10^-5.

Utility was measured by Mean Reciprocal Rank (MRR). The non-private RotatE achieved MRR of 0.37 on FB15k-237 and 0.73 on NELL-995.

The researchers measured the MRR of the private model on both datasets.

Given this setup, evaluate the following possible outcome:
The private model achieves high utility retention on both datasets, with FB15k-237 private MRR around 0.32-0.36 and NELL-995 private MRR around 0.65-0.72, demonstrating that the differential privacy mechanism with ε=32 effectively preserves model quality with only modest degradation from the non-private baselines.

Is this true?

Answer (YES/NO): NO